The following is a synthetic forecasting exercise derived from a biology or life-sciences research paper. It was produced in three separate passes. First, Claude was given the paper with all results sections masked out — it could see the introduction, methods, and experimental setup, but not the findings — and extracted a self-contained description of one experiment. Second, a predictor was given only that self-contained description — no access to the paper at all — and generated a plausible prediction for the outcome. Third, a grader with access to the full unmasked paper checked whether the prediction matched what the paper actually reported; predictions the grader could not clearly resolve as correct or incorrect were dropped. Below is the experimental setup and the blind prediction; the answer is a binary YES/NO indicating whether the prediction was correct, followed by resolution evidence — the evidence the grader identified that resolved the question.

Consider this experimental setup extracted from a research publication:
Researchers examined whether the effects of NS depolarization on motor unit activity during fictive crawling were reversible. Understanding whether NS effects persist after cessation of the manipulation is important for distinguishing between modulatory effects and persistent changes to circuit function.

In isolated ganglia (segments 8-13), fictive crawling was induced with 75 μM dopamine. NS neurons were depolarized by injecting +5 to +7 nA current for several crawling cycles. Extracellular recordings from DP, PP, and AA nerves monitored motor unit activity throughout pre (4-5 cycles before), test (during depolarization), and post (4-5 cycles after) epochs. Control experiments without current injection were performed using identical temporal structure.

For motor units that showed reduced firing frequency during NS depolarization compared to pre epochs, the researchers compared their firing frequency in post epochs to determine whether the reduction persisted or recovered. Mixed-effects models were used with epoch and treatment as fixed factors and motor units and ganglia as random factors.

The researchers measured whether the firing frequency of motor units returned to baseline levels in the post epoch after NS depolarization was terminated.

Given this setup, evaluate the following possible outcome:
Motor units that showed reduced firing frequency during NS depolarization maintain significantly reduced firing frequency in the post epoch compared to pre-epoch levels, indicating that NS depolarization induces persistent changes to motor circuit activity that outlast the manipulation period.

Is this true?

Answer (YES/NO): NO